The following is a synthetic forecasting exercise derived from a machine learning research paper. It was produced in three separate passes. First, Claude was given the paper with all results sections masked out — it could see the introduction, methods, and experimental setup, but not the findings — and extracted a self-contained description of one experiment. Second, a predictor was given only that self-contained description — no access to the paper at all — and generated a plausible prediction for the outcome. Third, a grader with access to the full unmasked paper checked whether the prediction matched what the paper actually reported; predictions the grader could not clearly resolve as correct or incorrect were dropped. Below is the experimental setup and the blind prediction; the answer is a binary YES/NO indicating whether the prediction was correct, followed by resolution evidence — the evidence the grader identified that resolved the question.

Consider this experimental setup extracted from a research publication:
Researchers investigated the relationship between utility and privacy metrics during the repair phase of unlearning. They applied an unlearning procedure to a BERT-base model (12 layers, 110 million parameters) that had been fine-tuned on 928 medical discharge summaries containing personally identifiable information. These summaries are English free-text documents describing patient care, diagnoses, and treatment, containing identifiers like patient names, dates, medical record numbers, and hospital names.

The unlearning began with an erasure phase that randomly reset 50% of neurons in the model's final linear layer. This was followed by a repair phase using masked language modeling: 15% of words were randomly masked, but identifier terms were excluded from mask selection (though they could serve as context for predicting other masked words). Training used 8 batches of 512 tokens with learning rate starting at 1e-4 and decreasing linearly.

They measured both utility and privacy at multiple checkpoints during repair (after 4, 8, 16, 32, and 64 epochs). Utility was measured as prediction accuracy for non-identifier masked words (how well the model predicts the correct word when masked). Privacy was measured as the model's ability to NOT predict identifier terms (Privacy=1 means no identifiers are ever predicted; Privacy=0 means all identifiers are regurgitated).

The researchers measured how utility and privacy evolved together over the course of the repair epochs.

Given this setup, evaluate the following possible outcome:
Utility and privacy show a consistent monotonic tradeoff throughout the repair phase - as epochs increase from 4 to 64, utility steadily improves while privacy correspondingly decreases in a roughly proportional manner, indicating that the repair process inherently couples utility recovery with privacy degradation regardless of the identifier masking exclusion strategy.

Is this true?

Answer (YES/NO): NO